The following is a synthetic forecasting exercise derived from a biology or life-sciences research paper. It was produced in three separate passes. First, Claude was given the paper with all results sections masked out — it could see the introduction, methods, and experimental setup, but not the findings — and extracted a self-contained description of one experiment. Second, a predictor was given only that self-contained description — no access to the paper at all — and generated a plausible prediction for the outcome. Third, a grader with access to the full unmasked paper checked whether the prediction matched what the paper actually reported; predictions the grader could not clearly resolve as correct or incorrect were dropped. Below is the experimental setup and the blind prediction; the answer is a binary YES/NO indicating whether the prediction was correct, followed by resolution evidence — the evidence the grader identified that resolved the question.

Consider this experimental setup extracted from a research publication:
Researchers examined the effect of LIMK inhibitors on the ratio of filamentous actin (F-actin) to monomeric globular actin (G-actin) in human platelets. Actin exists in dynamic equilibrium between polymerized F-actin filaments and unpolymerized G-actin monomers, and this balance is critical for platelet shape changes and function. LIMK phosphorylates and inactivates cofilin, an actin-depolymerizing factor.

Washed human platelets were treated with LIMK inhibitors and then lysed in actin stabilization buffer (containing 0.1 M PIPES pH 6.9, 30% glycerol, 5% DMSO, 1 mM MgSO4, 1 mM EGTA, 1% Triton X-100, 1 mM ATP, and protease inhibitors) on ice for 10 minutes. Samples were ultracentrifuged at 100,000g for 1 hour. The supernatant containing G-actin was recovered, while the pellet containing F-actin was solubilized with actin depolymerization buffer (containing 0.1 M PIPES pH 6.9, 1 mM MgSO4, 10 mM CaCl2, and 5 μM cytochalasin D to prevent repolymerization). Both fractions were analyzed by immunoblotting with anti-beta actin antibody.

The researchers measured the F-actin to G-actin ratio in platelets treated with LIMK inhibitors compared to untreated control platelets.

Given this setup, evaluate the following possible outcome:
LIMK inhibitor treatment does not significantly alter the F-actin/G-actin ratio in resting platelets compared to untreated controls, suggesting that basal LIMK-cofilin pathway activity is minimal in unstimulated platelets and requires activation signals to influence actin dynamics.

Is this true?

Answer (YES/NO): YES